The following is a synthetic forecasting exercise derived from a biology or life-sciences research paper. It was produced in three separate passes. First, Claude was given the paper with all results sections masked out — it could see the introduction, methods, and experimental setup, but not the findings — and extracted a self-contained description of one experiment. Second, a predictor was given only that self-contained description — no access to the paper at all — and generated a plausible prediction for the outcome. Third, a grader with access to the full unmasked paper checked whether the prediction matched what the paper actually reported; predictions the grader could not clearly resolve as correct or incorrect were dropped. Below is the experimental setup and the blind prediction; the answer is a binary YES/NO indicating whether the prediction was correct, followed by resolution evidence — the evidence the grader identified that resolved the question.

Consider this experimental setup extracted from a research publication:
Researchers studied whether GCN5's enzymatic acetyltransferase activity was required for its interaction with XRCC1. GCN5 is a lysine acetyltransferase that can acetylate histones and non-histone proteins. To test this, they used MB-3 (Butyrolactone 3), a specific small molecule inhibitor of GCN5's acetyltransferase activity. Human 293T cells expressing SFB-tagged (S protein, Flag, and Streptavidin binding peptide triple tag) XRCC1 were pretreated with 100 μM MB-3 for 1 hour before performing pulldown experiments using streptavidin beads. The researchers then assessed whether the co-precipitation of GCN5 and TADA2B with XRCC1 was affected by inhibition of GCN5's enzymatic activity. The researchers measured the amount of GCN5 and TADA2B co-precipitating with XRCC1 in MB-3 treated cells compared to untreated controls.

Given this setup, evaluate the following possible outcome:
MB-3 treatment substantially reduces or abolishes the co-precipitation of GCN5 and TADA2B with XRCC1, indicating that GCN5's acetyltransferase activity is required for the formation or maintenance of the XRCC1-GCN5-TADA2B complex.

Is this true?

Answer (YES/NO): NO